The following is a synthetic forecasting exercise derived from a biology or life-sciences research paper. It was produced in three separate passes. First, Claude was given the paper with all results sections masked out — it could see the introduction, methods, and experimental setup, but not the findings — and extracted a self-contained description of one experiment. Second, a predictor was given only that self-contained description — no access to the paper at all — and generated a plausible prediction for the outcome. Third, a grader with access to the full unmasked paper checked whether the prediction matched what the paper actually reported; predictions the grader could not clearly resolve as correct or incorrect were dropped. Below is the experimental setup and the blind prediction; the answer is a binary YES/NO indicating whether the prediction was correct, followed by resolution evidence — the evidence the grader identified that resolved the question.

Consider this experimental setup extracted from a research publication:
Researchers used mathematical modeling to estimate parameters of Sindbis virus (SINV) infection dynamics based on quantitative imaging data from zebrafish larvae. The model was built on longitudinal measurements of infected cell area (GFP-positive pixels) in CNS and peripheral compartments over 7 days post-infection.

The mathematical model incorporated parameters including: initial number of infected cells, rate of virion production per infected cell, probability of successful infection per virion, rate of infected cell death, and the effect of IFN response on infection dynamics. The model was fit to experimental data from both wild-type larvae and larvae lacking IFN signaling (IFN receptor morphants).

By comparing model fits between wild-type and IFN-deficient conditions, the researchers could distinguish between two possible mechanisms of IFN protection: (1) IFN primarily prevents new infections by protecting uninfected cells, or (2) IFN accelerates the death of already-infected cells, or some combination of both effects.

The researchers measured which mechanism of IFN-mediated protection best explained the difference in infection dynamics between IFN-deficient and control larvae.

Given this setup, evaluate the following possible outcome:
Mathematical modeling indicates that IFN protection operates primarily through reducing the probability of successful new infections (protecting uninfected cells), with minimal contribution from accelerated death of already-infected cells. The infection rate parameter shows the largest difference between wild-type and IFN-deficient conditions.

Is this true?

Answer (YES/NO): NO